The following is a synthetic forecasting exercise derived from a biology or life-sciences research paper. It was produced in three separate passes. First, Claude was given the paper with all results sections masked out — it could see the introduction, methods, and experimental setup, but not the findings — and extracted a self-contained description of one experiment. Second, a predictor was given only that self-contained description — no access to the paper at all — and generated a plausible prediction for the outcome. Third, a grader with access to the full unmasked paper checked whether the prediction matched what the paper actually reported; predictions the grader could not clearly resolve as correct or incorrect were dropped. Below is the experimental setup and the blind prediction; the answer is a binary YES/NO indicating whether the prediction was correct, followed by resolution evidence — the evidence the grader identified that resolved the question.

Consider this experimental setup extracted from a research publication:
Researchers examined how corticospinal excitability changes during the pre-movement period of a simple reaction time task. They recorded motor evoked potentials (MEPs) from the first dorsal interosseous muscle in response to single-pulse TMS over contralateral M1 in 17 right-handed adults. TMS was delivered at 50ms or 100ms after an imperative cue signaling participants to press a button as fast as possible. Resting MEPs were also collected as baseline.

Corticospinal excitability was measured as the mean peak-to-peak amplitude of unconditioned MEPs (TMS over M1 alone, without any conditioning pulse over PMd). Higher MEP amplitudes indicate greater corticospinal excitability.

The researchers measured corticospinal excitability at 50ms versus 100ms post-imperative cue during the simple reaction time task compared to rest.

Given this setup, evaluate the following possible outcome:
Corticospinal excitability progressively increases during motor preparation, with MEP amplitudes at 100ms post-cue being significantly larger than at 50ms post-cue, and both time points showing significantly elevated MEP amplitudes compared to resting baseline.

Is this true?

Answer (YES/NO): NO